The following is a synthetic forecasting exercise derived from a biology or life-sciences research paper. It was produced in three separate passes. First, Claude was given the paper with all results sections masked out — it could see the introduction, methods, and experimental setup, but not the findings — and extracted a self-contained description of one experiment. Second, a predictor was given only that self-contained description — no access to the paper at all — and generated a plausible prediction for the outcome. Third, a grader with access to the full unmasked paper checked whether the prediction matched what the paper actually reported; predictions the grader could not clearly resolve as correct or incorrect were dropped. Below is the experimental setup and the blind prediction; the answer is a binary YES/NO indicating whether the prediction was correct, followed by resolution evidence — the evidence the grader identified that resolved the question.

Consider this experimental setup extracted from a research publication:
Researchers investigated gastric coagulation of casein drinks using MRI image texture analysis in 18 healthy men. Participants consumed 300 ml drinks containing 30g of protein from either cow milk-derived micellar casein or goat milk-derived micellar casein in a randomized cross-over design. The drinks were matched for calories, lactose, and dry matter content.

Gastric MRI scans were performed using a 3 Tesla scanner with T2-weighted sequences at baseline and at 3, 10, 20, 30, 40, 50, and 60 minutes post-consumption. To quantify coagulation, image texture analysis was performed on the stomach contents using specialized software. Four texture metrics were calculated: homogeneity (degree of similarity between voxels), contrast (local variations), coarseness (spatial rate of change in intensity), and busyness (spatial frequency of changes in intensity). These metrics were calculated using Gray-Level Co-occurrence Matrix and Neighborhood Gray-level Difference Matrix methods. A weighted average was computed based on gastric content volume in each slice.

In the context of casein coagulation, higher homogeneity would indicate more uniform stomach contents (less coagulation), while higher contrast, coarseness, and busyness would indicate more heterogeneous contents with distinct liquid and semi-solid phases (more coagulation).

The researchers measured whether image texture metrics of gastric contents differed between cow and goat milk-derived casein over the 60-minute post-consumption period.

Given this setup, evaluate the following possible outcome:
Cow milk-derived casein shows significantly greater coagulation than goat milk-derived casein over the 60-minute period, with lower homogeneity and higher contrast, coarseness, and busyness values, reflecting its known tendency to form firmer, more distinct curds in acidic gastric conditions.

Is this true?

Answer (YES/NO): NO